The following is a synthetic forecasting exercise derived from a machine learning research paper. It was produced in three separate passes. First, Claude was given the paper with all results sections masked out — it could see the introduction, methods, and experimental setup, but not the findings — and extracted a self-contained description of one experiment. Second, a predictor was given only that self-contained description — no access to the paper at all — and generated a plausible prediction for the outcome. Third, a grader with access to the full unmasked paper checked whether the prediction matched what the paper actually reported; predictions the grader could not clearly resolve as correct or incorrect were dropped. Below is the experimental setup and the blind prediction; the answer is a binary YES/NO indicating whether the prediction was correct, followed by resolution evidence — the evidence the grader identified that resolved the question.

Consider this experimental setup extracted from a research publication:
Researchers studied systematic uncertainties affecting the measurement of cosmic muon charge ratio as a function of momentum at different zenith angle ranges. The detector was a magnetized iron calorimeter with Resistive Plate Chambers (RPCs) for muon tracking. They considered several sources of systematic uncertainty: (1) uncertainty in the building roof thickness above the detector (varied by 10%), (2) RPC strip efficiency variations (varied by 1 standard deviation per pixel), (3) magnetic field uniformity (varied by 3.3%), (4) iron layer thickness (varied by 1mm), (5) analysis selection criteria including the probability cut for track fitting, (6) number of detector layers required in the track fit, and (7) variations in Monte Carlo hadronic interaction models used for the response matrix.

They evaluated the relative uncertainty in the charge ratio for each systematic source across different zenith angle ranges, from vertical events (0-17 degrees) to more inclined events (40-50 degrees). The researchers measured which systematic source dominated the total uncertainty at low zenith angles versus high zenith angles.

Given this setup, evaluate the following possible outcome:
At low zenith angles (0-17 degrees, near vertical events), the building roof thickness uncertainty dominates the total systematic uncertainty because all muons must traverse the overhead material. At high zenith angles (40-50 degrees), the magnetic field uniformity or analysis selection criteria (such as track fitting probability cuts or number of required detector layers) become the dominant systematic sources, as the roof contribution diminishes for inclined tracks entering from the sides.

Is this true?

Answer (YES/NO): NO